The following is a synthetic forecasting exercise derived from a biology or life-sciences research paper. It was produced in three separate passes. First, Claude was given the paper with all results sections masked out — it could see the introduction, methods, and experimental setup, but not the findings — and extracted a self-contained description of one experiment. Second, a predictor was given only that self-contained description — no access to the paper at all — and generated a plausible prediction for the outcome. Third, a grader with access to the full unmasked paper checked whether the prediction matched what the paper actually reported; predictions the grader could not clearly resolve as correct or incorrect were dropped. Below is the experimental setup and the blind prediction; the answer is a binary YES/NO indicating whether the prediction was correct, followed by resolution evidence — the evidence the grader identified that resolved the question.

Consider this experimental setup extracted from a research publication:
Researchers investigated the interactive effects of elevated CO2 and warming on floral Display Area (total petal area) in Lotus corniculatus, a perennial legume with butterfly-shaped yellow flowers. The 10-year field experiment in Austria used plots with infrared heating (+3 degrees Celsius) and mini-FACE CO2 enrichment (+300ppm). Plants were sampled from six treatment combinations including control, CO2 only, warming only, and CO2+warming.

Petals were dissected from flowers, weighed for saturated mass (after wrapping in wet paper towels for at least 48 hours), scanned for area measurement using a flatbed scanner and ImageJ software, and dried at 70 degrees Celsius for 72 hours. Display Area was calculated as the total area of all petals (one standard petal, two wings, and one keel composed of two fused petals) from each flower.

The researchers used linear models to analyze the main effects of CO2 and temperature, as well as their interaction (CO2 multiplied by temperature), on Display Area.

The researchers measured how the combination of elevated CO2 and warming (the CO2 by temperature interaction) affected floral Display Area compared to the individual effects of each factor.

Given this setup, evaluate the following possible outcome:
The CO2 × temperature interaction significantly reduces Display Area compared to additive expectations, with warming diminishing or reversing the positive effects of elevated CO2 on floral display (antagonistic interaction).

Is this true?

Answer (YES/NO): YES